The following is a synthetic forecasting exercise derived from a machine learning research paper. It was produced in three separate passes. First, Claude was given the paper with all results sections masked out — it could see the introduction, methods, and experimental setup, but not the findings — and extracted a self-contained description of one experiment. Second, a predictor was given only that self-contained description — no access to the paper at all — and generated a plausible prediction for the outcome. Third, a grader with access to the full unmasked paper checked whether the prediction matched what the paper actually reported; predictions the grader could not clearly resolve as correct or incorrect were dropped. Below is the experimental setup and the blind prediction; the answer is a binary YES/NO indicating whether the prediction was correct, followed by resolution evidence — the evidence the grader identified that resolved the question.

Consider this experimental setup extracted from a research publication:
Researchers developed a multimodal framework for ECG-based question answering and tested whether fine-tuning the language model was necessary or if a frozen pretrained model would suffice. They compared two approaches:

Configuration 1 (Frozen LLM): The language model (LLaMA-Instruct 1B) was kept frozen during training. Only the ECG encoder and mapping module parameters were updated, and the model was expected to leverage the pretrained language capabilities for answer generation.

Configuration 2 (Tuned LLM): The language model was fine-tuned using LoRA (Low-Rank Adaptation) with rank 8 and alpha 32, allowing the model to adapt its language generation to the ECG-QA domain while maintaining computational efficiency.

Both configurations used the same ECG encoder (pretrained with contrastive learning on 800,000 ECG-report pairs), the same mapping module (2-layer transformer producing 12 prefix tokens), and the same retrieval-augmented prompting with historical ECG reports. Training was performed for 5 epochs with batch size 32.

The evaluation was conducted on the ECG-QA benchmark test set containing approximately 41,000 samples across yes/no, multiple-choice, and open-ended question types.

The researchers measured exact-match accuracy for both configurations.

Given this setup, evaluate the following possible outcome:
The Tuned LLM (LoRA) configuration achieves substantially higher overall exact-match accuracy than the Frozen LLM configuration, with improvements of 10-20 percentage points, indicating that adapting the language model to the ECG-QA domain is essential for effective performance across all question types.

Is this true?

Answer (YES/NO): NO